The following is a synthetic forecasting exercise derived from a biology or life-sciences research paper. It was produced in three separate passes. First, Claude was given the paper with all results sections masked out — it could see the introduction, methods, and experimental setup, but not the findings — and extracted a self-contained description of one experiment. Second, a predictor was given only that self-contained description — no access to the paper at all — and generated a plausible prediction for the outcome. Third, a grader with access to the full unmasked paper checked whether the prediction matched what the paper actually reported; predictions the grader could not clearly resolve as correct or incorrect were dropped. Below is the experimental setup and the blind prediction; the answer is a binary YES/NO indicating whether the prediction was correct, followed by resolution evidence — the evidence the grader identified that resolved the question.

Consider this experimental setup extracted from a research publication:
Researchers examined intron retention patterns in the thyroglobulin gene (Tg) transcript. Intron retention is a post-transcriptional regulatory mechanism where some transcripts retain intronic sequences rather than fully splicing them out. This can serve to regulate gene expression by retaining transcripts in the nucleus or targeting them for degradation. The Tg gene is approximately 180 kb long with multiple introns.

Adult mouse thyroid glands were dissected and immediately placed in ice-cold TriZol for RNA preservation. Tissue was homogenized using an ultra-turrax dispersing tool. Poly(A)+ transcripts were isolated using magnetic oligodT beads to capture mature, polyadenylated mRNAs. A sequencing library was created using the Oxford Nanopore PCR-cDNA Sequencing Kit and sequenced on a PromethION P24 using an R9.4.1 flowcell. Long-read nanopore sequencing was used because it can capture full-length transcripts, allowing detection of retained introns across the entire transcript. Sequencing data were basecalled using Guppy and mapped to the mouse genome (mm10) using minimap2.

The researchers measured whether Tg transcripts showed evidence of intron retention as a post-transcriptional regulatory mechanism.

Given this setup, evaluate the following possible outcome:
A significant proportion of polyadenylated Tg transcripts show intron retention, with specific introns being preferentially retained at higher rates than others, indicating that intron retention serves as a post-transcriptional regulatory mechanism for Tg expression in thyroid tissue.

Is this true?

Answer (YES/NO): NO